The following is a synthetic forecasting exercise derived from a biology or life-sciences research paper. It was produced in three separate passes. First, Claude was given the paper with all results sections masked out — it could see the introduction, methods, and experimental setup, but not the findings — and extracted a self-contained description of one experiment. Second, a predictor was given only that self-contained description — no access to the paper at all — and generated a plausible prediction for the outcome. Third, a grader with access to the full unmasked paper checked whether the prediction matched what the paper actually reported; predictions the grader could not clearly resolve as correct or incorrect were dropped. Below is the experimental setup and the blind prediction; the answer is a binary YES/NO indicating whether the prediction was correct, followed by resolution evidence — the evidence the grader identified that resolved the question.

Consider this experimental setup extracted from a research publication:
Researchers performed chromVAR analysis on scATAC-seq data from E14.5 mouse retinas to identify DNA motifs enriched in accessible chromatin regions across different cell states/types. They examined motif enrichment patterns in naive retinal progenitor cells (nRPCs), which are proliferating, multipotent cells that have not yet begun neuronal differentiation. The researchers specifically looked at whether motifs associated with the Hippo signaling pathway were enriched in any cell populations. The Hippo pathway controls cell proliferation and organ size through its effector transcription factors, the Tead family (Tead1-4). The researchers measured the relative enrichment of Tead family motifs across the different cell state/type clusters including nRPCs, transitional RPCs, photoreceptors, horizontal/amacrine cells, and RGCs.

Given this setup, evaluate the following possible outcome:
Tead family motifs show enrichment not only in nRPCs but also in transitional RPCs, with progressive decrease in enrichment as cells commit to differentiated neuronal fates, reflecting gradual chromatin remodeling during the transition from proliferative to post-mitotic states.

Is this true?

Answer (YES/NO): NO